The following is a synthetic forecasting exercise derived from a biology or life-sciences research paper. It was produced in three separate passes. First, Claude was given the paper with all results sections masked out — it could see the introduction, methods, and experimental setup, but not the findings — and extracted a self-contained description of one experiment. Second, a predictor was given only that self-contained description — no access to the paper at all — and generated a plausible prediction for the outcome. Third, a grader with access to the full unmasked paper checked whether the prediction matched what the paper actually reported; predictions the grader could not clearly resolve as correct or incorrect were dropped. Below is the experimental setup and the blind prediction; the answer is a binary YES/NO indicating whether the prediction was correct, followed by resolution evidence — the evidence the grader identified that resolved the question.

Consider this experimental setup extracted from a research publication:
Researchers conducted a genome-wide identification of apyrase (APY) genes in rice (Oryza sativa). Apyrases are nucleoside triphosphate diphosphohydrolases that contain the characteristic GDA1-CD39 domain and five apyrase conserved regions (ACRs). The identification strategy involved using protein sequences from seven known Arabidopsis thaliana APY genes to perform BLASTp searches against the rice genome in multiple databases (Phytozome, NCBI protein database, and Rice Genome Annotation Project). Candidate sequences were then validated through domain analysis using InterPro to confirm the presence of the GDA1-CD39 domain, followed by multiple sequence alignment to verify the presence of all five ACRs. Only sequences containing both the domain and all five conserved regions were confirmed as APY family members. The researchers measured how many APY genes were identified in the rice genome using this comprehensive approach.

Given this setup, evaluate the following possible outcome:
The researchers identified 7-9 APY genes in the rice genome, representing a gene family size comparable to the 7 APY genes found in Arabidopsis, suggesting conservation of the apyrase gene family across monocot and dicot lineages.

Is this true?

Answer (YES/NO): YES